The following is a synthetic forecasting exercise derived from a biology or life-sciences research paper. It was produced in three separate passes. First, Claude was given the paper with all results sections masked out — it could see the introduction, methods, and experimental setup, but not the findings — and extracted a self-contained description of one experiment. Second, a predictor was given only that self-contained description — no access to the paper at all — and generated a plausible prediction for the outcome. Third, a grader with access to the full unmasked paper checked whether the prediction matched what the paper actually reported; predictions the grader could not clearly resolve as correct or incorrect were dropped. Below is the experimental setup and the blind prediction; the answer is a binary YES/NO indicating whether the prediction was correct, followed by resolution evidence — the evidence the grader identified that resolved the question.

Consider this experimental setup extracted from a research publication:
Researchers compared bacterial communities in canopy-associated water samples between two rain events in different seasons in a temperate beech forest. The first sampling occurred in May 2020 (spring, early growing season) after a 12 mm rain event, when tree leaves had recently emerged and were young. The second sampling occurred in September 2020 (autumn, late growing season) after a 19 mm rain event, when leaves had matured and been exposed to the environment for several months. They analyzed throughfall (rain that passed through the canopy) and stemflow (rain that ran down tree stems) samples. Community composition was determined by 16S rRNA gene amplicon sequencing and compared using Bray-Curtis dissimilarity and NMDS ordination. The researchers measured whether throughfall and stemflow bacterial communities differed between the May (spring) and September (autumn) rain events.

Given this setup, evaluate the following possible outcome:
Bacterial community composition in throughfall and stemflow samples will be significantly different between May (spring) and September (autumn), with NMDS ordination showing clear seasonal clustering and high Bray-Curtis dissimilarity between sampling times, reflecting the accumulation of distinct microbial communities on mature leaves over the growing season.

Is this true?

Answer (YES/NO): NO